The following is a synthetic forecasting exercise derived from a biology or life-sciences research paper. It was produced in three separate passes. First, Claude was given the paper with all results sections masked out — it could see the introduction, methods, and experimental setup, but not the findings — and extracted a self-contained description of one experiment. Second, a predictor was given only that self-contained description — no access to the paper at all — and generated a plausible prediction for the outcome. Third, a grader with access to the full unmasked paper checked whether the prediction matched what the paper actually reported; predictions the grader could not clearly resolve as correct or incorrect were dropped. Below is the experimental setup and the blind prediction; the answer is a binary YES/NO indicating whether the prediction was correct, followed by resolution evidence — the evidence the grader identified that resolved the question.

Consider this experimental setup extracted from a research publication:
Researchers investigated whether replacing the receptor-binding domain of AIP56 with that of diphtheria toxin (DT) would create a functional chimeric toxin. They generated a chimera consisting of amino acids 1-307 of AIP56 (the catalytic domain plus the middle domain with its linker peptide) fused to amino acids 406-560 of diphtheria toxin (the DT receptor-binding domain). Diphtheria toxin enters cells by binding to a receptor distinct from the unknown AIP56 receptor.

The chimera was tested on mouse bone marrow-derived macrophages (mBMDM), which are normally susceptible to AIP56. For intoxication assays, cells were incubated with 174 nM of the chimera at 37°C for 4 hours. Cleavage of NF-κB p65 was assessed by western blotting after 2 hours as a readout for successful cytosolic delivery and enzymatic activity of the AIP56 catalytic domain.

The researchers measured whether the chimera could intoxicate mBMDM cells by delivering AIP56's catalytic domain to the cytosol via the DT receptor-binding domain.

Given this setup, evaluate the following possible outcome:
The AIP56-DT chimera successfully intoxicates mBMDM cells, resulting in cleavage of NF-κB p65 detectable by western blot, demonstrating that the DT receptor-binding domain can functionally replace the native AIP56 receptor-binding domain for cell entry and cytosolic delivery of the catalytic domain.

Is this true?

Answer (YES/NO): NO